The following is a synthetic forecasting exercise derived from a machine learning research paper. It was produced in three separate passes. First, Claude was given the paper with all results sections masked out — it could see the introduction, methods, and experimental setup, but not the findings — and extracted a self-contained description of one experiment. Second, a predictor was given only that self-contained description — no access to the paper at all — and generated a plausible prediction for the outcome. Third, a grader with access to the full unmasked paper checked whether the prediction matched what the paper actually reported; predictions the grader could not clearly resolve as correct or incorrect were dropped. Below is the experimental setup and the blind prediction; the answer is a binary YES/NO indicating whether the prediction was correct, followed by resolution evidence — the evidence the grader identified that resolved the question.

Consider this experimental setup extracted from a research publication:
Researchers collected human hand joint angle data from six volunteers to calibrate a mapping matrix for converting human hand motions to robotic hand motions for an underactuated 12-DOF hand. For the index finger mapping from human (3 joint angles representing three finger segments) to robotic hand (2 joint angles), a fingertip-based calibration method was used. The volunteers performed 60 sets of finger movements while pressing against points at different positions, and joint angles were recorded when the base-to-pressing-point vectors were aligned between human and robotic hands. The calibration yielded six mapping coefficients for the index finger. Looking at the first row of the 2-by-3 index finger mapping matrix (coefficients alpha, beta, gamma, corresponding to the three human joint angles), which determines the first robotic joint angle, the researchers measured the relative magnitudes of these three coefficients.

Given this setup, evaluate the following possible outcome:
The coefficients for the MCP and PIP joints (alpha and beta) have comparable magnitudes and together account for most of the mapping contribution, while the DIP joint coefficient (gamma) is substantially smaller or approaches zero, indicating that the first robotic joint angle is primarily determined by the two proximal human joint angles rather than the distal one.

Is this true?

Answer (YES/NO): NO